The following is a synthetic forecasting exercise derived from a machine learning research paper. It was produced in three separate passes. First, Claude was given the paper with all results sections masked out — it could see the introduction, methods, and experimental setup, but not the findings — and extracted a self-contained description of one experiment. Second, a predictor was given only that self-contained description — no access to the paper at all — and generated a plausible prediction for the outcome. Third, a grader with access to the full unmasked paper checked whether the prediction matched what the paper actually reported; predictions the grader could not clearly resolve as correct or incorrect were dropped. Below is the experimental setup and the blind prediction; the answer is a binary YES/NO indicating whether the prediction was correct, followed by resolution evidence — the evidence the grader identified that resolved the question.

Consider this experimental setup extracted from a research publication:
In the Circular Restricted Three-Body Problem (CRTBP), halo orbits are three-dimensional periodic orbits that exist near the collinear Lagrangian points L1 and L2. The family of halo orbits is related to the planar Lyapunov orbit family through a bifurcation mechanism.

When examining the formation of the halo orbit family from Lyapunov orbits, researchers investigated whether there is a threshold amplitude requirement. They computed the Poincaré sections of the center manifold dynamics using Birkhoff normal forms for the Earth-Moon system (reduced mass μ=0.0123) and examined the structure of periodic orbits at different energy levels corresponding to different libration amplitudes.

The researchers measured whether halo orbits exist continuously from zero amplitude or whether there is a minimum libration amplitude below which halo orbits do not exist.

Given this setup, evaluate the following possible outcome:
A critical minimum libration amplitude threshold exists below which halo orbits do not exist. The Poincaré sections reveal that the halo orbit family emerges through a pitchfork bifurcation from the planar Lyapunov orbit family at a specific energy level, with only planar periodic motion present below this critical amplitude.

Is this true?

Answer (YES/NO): YES